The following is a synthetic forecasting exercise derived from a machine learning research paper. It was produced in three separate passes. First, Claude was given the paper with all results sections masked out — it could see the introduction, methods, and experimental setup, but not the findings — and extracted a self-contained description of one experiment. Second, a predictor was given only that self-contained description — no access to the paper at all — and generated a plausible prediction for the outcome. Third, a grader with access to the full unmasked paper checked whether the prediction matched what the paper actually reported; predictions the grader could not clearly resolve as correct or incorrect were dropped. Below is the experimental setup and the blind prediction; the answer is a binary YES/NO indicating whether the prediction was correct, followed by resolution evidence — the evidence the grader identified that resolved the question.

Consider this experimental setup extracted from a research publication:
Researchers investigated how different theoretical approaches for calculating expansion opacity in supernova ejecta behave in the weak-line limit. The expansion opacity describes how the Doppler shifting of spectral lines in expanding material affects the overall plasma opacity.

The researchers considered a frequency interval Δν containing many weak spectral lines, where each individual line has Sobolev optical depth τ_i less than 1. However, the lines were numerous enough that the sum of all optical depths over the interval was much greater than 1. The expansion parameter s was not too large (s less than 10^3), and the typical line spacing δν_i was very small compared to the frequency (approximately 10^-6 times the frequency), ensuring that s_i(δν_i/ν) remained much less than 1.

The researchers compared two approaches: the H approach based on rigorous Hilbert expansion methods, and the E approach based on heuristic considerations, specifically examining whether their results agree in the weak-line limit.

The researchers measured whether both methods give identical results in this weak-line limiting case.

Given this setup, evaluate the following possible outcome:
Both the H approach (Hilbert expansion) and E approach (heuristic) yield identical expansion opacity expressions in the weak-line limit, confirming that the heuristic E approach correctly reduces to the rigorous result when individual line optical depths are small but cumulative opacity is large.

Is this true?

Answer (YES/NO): YES